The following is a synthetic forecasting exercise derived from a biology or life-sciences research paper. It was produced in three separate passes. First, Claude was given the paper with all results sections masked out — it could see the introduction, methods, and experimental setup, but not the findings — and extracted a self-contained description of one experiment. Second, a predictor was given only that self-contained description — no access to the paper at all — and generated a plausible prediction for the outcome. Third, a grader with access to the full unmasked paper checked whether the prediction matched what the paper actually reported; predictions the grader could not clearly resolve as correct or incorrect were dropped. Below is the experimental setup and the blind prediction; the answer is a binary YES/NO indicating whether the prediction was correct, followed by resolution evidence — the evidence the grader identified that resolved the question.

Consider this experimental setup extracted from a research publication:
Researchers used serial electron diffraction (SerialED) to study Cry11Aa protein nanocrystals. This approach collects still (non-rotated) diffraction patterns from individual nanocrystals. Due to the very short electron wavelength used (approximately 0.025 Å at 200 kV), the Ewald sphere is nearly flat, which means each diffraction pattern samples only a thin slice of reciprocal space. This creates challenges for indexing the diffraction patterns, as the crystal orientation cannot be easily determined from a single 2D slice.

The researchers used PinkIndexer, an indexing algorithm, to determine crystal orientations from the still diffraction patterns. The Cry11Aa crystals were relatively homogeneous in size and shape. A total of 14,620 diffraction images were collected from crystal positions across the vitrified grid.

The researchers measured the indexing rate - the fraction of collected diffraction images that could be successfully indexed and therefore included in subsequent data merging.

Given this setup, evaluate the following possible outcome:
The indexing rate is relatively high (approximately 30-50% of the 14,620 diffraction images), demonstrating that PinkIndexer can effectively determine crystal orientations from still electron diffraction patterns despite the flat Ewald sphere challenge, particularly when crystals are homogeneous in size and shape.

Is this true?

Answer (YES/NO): NO